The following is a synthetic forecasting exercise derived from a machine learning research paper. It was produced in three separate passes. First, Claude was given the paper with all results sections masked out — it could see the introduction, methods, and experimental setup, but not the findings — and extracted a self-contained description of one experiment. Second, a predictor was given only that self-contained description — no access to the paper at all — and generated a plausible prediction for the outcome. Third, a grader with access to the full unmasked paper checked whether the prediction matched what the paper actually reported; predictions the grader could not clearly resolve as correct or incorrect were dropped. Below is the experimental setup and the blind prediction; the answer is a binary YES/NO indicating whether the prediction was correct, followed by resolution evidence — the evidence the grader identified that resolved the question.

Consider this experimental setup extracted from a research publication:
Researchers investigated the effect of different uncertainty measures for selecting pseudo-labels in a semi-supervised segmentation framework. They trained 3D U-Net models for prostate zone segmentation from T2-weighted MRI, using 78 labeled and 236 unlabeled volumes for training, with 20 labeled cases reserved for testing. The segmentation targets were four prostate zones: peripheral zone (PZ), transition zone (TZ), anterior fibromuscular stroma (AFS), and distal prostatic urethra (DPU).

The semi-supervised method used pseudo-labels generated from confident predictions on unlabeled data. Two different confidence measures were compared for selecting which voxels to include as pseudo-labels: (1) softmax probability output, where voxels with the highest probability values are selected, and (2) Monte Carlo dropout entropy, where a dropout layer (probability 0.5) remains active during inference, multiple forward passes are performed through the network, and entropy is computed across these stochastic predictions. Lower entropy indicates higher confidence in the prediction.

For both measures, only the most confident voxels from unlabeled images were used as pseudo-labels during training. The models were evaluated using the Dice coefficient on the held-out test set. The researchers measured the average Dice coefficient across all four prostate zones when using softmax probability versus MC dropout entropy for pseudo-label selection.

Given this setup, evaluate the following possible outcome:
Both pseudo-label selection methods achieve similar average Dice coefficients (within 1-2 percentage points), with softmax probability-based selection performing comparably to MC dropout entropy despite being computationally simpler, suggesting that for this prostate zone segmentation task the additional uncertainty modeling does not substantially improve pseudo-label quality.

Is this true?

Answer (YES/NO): YES